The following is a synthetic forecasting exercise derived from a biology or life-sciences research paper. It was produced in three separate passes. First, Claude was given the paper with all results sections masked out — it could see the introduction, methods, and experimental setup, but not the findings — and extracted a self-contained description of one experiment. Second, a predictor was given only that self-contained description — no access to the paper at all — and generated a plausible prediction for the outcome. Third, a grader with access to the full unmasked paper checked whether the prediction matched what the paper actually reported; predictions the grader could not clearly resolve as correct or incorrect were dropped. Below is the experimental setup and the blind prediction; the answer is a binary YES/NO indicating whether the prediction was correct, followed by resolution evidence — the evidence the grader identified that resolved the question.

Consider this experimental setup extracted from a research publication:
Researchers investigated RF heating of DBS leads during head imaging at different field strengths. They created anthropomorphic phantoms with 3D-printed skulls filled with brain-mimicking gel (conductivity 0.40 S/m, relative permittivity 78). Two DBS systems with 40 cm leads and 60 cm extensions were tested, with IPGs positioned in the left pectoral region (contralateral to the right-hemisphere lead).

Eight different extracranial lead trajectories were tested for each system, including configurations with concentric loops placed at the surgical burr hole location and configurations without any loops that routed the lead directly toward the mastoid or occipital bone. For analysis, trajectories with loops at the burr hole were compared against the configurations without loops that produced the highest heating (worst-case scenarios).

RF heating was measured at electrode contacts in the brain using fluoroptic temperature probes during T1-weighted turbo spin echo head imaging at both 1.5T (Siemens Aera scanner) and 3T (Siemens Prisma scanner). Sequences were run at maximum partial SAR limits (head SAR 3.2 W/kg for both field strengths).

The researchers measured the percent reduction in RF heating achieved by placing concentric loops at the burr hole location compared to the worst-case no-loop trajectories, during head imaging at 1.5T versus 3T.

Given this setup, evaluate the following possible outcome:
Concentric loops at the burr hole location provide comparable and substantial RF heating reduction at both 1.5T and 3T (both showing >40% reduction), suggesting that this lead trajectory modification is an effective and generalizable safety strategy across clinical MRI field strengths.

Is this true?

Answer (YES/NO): YES